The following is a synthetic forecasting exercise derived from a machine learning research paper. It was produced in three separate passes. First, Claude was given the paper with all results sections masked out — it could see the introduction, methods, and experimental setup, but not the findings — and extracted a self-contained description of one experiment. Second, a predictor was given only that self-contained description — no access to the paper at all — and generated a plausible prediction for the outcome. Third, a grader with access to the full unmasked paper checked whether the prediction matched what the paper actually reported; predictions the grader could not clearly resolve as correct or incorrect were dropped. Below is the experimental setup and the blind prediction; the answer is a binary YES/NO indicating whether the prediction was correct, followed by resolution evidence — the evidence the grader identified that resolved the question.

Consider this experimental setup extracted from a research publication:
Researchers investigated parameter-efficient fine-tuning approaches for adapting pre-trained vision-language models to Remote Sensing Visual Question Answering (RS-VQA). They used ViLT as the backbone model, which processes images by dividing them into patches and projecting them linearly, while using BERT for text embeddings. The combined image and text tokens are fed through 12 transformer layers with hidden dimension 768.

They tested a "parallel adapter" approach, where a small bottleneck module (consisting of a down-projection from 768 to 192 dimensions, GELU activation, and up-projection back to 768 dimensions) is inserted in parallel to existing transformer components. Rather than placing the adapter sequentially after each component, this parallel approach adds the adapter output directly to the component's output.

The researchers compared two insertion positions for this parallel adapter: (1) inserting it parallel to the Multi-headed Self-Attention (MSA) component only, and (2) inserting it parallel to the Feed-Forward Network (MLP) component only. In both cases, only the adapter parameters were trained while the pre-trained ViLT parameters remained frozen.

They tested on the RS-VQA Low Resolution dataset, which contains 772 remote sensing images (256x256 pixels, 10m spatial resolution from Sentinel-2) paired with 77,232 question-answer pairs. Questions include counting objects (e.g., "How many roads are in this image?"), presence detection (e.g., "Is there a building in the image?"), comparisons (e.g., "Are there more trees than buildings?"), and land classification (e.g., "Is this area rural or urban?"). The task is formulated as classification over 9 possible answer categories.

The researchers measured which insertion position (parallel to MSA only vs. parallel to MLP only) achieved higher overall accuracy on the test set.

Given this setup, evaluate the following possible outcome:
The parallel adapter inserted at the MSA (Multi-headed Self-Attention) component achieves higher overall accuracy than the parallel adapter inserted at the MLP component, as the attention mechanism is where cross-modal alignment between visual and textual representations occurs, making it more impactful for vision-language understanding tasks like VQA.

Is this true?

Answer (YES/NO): NO